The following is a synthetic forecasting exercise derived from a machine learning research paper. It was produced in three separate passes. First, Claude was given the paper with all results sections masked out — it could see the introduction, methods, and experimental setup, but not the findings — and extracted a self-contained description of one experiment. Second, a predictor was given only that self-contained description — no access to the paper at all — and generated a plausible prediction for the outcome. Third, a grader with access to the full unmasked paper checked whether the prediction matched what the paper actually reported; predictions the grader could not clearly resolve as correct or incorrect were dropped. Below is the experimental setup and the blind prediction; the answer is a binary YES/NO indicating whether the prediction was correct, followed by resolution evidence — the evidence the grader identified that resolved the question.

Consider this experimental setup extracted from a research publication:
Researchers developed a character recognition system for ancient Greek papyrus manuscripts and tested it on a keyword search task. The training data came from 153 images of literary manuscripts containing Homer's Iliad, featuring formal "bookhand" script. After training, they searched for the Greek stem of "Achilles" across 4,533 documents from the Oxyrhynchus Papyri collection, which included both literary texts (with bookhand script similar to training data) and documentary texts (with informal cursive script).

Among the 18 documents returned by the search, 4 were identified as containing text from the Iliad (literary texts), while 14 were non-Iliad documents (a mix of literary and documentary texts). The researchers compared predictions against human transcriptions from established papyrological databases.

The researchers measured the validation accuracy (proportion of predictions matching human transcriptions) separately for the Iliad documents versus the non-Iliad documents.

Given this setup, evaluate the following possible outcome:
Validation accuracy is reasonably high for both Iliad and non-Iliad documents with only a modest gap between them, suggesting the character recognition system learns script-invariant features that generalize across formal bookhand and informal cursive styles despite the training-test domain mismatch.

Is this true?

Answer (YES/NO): NO